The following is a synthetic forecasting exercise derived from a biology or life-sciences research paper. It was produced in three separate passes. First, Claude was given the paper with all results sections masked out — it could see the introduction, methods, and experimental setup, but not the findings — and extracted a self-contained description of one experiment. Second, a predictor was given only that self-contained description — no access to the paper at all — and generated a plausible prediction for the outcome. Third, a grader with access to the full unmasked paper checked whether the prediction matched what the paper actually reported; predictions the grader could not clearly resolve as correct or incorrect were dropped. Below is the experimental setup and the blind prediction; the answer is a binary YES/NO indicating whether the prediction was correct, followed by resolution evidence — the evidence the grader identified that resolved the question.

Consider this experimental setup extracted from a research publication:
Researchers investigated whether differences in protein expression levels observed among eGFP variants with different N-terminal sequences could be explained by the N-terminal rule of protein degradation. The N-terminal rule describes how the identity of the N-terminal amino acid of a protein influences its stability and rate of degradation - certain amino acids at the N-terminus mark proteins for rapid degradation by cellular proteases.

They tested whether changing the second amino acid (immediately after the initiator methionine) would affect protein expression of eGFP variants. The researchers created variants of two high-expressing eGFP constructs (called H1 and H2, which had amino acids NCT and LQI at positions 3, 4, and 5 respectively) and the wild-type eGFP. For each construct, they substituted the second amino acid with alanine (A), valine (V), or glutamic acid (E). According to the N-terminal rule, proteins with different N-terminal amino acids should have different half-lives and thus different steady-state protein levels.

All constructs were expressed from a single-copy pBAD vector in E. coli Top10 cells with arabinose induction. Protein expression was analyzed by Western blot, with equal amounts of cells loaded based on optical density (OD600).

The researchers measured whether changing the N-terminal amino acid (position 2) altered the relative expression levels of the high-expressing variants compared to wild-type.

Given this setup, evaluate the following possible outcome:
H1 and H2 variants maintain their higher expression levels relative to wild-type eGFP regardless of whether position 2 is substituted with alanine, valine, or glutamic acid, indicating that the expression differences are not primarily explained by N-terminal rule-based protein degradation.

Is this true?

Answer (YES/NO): YES